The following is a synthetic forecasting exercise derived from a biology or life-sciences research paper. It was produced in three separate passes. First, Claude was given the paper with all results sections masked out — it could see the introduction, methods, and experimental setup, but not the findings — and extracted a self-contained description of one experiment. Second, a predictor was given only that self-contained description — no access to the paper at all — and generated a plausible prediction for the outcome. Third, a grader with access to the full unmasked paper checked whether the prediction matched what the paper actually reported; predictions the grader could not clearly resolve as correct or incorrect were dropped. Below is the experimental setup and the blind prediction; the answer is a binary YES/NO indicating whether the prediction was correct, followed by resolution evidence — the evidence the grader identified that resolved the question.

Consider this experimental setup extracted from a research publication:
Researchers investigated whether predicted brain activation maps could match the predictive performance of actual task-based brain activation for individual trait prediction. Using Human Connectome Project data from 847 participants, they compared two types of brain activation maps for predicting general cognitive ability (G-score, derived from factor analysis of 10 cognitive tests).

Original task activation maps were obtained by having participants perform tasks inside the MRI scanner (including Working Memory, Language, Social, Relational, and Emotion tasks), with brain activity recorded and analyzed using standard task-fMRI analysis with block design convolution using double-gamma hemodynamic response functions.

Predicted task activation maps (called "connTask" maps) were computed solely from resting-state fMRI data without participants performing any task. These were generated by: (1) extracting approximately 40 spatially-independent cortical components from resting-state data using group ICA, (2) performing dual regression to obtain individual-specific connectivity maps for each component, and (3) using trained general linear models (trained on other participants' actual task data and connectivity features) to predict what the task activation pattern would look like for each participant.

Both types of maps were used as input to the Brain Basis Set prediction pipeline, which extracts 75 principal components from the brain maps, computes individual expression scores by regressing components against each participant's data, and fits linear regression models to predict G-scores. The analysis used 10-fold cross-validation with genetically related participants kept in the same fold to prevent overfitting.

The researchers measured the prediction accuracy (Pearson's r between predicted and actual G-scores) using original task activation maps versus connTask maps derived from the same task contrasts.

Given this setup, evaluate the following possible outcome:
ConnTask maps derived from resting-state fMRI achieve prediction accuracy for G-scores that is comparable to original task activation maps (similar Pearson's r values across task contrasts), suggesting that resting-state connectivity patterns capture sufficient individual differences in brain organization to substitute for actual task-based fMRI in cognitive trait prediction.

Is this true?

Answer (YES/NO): NO